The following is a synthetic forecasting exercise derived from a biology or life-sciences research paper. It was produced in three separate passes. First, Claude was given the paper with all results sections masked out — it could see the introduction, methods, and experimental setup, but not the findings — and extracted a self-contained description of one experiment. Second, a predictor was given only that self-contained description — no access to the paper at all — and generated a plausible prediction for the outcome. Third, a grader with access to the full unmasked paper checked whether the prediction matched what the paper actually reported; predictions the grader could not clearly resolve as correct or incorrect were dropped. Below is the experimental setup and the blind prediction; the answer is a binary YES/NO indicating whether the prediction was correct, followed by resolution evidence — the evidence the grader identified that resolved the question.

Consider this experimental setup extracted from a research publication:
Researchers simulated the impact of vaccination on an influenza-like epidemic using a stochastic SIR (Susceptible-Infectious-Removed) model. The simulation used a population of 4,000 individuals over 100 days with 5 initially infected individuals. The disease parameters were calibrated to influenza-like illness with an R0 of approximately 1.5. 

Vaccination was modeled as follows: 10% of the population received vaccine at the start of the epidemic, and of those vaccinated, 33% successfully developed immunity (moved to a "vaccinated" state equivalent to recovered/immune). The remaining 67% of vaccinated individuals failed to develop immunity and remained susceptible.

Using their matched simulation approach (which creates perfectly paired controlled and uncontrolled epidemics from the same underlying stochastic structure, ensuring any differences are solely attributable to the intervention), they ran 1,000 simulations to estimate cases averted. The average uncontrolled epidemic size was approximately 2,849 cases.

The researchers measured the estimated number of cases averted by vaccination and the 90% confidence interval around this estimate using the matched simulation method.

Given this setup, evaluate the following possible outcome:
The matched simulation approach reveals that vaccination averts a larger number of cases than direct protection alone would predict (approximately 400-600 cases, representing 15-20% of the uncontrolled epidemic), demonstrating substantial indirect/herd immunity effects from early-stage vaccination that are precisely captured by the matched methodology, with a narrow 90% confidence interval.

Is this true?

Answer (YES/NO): NO